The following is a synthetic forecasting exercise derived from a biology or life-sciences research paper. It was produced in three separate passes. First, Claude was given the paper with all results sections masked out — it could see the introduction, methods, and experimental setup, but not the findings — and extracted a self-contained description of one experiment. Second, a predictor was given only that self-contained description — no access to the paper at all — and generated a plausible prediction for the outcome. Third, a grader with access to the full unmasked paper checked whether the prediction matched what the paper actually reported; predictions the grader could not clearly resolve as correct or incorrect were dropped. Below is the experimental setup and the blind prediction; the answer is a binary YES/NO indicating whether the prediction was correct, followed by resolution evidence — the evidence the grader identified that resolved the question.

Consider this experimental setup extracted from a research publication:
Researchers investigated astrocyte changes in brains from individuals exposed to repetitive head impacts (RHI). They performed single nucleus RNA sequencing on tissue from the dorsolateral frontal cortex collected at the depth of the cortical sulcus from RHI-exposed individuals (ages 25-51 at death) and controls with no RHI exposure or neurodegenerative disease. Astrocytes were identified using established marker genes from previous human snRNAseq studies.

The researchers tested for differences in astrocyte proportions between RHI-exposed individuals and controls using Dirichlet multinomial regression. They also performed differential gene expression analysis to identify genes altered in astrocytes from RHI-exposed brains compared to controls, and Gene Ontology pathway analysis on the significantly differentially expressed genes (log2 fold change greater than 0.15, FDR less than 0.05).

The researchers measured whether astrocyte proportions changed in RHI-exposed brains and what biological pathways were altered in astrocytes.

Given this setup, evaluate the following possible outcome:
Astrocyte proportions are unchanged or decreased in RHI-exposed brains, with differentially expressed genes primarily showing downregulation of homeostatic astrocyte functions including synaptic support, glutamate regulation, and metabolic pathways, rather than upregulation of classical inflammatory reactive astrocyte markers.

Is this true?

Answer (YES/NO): NO